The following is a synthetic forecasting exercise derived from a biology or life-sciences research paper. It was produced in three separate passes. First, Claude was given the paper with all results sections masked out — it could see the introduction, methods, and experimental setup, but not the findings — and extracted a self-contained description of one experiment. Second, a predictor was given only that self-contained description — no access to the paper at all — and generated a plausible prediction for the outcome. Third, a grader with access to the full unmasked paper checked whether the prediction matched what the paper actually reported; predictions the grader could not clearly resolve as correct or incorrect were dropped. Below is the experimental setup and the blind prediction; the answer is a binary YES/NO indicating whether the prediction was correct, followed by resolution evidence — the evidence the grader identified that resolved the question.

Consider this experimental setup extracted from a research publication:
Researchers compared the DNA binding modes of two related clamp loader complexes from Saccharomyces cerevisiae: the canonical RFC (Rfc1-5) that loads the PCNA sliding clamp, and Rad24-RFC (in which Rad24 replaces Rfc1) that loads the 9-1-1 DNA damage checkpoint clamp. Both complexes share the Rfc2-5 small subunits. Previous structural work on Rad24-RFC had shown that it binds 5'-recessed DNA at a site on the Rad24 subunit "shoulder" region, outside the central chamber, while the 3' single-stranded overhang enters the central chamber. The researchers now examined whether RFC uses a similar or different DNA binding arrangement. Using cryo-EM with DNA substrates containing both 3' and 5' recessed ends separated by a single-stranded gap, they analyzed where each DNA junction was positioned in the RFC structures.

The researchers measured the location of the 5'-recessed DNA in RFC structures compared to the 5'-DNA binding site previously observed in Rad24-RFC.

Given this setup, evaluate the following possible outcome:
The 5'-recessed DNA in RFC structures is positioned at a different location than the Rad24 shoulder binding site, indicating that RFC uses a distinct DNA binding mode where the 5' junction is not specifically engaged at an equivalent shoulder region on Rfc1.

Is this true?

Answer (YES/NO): NO